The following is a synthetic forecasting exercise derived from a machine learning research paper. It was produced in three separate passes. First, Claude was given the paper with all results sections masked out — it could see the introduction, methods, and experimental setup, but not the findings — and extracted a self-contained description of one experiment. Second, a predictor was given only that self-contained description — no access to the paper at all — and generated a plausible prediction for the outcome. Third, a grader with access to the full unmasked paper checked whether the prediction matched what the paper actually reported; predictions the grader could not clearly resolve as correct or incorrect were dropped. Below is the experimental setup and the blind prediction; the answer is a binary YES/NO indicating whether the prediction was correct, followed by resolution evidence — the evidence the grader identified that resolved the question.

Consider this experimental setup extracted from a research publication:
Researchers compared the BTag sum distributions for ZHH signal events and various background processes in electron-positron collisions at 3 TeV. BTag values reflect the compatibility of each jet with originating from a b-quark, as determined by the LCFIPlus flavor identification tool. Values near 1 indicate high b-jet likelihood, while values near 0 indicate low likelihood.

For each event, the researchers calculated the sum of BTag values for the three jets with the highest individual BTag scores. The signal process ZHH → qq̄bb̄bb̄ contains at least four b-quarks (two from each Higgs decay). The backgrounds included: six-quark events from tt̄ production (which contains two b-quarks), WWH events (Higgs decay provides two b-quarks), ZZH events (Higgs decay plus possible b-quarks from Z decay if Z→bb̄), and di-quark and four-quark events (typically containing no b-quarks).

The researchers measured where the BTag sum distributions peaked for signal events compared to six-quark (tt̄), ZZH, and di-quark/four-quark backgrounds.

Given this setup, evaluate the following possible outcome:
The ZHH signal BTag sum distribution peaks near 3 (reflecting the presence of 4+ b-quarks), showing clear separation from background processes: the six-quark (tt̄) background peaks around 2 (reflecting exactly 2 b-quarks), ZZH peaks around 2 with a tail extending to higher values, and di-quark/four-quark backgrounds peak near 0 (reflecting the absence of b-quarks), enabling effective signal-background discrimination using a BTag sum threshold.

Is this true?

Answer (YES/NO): NO